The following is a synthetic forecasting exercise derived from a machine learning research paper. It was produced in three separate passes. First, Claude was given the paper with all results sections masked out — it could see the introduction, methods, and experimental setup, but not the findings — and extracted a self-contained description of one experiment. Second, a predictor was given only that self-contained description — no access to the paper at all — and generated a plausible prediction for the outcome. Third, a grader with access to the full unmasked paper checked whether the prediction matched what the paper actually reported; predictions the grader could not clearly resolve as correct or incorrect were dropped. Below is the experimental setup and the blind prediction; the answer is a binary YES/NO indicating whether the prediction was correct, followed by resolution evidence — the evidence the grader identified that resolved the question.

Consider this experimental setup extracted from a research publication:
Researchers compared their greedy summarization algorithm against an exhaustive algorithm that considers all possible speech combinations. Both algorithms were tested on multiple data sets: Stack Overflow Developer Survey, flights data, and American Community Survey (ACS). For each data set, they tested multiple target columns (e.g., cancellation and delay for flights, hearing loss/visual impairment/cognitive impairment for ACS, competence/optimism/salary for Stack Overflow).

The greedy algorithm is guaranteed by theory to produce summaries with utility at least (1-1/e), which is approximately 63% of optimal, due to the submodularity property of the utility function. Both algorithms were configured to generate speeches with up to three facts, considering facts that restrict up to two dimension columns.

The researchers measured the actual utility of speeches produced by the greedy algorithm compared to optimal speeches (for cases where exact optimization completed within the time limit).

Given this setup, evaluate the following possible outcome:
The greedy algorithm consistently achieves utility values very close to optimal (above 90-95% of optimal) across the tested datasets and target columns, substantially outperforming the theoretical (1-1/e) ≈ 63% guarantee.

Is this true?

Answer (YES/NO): YES